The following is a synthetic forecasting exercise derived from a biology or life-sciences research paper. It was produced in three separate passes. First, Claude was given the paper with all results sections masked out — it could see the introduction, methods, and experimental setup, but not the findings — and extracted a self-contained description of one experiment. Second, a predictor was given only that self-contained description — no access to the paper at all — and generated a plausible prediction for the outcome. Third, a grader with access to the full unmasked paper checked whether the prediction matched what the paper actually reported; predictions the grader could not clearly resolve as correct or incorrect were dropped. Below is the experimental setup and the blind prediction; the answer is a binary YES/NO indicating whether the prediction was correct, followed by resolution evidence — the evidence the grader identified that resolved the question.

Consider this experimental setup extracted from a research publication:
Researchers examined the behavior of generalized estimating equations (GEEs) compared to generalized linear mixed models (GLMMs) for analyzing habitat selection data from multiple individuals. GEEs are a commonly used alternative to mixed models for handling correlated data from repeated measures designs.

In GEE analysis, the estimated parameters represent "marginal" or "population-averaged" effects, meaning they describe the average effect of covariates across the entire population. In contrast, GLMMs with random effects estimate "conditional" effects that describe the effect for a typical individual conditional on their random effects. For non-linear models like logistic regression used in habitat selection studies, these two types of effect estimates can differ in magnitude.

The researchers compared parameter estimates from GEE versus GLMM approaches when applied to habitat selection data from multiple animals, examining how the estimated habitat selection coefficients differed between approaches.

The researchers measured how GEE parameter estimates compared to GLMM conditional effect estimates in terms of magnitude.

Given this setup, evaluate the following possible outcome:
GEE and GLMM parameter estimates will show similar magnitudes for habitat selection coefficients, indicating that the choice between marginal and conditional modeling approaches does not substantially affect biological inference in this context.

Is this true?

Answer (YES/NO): NO